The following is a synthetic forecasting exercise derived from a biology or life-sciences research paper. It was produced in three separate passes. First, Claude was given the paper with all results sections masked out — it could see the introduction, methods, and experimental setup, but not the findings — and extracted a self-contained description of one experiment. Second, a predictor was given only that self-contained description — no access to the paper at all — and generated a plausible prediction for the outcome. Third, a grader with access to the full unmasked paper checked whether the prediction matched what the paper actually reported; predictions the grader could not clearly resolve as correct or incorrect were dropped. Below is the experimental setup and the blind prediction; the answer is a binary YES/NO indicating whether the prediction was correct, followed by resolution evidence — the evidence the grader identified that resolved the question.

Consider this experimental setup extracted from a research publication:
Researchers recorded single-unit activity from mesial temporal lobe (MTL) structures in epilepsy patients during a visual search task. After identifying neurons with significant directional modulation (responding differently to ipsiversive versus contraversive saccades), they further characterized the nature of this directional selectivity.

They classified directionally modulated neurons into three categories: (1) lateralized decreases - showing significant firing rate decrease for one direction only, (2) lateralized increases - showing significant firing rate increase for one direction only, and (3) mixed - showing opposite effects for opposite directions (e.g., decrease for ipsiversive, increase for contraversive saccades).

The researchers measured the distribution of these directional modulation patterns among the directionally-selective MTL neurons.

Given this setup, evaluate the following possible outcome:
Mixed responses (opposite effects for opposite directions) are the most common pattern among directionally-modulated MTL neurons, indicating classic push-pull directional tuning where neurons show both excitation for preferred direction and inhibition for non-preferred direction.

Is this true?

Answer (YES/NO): NO